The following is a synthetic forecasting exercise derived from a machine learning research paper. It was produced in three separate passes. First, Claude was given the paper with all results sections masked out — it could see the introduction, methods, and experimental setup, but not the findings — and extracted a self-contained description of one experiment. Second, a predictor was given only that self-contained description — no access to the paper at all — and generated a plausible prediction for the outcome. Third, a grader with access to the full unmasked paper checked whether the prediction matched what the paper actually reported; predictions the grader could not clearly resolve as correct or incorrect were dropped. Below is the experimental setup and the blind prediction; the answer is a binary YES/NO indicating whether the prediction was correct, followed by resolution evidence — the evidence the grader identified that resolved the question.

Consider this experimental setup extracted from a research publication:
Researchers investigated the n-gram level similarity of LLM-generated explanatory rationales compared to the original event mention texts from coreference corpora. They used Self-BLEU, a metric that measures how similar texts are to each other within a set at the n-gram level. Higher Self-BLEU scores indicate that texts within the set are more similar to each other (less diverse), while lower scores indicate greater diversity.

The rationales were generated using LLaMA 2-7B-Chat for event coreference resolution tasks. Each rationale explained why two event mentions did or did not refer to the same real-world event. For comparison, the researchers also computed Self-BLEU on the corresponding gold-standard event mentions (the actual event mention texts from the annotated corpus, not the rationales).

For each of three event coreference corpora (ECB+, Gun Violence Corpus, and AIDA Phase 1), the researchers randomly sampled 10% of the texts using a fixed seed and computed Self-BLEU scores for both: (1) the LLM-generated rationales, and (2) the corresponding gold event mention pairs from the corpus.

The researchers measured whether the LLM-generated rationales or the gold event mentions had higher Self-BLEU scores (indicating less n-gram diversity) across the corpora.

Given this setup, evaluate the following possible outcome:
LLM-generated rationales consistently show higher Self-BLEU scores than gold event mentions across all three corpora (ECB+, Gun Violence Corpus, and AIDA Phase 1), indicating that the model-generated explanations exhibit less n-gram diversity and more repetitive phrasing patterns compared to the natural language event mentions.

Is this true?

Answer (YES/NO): YES